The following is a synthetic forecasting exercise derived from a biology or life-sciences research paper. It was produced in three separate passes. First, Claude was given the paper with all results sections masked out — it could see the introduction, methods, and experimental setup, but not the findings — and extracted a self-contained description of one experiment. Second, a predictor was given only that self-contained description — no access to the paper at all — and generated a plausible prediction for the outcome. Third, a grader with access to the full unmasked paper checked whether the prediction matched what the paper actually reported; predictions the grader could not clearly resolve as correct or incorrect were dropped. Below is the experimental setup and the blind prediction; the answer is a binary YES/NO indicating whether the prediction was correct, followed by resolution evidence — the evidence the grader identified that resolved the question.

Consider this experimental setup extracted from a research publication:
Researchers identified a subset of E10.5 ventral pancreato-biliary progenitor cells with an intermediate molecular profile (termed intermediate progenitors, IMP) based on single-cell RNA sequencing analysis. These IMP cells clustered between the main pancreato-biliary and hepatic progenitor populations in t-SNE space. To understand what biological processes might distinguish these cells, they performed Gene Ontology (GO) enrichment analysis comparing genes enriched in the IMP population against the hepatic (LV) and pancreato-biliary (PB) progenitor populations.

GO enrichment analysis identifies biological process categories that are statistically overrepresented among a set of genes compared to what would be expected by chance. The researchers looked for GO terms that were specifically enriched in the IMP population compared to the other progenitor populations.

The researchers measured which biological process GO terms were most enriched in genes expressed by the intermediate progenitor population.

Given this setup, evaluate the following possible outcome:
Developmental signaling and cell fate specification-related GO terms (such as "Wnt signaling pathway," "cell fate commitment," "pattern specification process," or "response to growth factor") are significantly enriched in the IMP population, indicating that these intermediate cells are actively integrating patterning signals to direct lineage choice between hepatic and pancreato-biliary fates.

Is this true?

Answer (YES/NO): NO